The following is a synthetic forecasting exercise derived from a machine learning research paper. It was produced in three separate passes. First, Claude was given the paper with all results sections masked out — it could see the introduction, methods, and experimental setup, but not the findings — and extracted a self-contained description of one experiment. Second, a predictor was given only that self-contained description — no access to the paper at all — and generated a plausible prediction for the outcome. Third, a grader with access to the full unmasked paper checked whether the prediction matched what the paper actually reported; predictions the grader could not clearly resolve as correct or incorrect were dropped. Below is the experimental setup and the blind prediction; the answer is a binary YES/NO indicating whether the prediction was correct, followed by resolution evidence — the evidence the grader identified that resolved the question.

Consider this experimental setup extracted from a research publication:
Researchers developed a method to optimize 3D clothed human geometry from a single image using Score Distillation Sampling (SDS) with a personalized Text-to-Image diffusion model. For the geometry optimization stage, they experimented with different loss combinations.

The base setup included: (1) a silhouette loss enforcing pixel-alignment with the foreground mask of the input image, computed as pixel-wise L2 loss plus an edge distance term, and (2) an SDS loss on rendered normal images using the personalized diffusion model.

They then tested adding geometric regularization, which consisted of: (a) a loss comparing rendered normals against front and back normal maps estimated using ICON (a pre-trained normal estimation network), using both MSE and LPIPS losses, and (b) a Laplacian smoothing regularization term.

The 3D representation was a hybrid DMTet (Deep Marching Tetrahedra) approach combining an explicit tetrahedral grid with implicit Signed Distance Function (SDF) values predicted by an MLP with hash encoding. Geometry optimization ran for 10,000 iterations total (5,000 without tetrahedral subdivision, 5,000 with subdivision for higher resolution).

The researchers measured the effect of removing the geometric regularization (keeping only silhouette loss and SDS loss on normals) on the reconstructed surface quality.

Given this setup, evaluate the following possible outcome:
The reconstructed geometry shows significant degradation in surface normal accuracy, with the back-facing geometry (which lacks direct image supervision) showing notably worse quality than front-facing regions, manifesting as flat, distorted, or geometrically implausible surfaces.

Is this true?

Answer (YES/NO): NO